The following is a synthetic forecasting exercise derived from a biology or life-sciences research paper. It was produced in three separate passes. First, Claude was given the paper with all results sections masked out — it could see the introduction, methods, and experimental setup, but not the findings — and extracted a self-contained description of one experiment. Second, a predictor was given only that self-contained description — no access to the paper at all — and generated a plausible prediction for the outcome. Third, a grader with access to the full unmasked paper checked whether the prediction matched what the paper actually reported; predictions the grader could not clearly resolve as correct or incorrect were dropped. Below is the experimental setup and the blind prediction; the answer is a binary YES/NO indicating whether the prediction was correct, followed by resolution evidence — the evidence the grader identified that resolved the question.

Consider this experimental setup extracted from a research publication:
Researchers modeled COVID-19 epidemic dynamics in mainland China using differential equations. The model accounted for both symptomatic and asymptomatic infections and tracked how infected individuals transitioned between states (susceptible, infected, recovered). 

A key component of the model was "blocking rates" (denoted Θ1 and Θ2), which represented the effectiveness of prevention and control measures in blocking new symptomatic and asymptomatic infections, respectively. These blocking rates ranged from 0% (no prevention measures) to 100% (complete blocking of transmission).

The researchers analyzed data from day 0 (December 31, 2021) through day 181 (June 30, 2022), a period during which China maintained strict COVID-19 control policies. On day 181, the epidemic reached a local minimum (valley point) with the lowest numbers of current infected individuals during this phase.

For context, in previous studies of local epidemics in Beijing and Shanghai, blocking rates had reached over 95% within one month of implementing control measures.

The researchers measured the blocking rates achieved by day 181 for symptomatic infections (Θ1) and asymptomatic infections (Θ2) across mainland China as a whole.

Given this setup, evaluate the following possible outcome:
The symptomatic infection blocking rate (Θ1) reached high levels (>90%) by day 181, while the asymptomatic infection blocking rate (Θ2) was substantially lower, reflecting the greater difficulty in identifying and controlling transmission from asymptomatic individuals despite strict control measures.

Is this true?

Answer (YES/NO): NO